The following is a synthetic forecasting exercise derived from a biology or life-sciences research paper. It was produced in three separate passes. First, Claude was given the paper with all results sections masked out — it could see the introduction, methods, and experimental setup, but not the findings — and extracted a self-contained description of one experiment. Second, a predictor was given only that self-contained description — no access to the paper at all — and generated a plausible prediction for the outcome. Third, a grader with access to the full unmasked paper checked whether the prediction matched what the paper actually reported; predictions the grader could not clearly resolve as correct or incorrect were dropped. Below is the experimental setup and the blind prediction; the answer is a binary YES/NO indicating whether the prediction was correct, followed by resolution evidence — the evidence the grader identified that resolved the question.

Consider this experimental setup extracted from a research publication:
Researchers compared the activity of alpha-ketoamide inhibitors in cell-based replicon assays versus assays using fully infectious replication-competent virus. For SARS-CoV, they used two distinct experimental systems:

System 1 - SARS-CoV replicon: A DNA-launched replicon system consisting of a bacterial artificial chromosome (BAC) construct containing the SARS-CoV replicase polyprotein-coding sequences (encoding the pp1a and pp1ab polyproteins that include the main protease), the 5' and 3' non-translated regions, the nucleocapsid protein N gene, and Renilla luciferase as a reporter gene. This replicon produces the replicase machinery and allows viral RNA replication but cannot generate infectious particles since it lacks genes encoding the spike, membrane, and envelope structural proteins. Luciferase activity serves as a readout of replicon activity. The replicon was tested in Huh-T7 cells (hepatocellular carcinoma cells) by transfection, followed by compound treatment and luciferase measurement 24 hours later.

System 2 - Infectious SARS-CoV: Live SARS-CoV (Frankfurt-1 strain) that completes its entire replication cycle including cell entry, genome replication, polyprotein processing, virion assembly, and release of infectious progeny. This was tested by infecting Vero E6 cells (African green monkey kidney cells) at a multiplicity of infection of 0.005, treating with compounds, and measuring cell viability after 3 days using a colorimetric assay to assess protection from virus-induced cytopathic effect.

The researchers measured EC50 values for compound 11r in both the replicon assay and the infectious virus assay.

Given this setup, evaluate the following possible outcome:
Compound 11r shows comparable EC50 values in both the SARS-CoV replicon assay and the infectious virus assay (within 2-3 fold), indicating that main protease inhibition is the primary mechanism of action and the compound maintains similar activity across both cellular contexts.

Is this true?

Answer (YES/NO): YES